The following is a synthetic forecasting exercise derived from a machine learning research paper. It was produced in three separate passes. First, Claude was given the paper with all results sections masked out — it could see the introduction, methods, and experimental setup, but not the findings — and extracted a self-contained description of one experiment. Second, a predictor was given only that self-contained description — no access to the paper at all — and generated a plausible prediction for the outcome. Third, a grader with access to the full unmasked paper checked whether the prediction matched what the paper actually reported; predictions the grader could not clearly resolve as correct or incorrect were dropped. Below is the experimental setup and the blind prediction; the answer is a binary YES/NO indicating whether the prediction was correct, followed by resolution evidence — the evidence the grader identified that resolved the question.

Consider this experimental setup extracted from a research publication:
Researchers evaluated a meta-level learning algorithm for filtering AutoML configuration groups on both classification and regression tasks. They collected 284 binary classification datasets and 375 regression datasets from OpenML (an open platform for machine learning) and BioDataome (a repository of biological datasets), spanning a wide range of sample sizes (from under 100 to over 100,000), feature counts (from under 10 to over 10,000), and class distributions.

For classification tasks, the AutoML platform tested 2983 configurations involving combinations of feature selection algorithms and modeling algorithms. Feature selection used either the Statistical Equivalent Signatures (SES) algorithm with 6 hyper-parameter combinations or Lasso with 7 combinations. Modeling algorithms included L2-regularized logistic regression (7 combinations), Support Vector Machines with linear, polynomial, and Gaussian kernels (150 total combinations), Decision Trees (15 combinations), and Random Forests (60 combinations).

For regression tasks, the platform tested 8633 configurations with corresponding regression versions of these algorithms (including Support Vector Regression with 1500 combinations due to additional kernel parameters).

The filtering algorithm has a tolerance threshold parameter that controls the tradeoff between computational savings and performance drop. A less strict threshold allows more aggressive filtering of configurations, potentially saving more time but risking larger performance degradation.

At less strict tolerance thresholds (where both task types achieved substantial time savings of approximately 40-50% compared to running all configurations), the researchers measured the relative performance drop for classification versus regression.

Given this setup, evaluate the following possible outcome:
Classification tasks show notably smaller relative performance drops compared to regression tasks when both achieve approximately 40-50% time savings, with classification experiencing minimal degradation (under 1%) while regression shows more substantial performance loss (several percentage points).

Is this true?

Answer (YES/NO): NO